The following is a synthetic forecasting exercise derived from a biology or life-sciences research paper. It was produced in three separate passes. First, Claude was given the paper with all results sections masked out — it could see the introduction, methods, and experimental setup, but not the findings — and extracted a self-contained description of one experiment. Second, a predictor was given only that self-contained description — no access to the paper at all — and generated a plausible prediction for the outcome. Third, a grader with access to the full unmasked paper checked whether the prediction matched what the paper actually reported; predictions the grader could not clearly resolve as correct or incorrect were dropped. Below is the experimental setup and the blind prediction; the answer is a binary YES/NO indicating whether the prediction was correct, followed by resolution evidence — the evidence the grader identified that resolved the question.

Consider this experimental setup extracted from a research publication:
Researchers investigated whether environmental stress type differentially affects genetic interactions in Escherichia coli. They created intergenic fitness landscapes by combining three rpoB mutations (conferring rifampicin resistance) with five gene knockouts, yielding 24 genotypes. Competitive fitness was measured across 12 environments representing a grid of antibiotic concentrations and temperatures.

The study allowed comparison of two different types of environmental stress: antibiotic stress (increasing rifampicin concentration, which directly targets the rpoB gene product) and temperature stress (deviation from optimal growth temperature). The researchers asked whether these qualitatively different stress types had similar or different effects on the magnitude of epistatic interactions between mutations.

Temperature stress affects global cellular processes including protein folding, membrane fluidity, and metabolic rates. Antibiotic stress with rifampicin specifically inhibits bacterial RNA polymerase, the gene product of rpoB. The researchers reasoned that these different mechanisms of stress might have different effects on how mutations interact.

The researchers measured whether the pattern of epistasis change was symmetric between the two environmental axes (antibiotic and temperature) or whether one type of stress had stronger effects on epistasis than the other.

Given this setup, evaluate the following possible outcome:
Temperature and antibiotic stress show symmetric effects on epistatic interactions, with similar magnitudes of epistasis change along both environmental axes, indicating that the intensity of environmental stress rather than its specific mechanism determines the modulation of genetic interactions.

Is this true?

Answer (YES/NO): NO